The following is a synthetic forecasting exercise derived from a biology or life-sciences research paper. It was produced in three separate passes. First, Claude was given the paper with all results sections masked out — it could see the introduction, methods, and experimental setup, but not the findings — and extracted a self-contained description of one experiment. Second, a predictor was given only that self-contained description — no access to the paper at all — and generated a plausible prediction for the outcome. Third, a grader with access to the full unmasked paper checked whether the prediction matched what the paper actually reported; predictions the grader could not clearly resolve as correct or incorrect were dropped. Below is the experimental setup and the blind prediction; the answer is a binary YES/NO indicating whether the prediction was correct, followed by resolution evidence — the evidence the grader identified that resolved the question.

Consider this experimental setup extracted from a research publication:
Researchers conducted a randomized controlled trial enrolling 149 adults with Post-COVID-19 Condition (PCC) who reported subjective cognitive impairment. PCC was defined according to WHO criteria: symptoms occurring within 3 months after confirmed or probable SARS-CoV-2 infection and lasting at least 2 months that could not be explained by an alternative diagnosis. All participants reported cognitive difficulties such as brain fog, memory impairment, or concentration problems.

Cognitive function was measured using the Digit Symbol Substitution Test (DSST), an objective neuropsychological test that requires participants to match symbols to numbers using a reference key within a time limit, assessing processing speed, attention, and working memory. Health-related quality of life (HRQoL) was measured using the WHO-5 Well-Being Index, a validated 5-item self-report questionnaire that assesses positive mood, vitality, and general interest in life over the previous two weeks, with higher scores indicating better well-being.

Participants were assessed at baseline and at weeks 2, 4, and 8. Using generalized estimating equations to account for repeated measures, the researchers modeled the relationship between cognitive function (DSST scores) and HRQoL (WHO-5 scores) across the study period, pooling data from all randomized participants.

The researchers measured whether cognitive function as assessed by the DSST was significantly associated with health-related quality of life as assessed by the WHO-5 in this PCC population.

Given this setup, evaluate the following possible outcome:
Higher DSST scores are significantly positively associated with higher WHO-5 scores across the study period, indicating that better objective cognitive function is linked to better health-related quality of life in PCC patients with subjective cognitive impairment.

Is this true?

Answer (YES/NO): YES